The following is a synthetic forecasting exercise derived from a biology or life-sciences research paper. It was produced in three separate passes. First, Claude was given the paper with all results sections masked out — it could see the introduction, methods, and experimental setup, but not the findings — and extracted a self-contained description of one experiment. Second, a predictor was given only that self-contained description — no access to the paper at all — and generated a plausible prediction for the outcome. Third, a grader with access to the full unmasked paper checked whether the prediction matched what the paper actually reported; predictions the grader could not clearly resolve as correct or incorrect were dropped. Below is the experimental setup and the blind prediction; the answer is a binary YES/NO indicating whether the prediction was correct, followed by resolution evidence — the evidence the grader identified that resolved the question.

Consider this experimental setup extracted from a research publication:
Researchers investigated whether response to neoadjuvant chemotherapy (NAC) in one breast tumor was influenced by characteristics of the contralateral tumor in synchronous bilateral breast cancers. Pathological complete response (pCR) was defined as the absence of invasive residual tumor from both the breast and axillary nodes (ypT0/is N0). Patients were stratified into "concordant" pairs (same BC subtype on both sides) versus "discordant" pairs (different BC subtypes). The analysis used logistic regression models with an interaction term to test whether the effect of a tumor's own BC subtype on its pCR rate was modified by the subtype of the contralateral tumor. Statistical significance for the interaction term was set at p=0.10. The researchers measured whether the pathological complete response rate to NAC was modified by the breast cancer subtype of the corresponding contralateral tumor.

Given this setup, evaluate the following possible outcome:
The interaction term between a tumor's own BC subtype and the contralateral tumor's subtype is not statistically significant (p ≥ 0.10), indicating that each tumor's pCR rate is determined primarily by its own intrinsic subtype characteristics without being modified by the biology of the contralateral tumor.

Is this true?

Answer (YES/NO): NO